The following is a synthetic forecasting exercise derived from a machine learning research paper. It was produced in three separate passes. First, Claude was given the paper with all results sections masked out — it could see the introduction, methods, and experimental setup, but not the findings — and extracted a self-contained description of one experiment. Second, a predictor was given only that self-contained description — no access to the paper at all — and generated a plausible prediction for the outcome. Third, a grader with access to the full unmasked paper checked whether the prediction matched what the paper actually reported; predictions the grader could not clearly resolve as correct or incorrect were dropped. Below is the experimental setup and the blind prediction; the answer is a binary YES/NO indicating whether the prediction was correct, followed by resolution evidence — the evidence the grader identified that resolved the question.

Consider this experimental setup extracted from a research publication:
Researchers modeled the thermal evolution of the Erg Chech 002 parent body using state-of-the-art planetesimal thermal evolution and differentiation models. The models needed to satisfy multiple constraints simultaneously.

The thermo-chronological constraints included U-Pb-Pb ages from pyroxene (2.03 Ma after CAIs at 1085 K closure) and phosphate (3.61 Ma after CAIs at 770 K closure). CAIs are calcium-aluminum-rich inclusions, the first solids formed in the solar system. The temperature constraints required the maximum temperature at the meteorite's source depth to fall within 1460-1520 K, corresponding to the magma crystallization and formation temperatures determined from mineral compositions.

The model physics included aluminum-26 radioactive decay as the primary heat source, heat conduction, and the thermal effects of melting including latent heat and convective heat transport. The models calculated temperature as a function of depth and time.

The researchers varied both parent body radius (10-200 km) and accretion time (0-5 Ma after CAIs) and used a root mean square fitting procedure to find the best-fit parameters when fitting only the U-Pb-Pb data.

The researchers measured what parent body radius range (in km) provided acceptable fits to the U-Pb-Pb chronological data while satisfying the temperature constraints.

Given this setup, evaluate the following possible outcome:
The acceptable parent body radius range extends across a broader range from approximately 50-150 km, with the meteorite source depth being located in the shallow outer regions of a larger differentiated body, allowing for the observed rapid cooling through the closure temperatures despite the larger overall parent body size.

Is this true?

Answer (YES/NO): NO